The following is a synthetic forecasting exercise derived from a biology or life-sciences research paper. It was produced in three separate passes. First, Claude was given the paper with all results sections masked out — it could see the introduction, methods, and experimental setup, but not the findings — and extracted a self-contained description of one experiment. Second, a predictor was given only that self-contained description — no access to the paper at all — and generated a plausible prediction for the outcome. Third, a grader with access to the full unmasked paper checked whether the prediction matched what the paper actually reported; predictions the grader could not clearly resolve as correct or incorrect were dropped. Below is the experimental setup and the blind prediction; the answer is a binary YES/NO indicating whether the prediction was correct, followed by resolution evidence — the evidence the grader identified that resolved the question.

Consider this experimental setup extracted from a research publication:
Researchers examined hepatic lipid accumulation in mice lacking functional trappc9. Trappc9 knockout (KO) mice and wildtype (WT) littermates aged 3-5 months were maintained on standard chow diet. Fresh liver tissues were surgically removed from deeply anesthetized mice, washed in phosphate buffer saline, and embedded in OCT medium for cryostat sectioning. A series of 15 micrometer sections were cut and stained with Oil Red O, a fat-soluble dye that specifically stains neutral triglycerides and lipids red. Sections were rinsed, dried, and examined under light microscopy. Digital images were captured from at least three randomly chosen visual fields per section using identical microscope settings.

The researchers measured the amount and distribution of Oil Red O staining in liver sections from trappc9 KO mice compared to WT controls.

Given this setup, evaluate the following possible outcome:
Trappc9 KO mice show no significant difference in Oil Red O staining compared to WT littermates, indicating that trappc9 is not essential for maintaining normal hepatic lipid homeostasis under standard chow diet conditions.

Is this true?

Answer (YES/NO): NO